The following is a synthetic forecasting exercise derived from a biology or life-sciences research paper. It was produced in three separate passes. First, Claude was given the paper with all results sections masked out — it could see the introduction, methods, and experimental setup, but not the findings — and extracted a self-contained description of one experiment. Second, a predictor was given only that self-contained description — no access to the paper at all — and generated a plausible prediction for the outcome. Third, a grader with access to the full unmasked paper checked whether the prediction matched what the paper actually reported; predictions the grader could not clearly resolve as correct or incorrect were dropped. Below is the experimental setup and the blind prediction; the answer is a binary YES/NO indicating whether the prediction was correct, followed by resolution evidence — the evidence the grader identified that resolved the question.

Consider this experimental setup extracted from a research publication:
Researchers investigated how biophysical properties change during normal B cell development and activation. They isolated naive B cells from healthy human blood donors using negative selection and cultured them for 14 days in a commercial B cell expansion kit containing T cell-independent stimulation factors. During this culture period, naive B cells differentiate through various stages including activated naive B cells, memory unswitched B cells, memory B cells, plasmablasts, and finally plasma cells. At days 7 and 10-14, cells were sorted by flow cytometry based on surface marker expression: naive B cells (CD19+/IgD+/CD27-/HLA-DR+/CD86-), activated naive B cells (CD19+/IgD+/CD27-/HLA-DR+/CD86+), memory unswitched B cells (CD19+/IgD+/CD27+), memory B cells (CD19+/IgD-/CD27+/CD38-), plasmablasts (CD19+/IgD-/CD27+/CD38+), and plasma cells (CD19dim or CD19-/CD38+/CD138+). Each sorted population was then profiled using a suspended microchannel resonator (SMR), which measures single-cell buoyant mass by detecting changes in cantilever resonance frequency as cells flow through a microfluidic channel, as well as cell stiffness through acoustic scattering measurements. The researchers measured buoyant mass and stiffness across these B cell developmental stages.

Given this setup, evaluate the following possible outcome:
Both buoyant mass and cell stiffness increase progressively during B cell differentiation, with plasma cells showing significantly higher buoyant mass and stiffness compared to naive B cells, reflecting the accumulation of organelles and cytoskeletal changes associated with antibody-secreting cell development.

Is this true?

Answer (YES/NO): NO